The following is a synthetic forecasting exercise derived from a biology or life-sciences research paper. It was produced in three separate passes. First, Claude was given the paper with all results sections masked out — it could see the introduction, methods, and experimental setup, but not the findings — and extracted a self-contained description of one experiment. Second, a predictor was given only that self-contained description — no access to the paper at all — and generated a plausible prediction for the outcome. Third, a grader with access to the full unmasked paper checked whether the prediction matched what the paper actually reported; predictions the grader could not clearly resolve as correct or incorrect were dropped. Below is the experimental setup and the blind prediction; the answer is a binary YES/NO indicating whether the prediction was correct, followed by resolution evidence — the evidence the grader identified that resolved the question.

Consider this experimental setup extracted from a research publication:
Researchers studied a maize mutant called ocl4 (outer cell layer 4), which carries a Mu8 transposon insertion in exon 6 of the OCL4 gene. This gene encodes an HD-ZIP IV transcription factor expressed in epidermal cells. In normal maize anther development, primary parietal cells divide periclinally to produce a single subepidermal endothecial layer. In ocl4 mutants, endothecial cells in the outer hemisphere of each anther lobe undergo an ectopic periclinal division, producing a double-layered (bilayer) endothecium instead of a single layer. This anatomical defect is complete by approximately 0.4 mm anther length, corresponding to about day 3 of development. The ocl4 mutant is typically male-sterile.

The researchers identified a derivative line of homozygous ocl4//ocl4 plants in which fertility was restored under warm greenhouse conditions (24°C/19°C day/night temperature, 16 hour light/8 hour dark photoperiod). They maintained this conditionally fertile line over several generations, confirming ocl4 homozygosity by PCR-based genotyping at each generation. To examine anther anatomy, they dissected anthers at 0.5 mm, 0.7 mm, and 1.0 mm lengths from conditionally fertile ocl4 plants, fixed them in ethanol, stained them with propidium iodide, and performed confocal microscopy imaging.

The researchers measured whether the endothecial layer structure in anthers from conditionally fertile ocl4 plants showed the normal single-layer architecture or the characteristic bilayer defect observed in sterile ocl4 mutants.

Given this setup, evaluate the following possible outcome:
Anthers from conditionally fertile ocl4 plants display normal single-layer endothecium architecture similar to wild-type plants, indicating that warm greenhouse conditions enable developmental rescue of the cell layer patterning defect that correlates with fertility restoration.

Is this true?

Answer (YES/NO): NO